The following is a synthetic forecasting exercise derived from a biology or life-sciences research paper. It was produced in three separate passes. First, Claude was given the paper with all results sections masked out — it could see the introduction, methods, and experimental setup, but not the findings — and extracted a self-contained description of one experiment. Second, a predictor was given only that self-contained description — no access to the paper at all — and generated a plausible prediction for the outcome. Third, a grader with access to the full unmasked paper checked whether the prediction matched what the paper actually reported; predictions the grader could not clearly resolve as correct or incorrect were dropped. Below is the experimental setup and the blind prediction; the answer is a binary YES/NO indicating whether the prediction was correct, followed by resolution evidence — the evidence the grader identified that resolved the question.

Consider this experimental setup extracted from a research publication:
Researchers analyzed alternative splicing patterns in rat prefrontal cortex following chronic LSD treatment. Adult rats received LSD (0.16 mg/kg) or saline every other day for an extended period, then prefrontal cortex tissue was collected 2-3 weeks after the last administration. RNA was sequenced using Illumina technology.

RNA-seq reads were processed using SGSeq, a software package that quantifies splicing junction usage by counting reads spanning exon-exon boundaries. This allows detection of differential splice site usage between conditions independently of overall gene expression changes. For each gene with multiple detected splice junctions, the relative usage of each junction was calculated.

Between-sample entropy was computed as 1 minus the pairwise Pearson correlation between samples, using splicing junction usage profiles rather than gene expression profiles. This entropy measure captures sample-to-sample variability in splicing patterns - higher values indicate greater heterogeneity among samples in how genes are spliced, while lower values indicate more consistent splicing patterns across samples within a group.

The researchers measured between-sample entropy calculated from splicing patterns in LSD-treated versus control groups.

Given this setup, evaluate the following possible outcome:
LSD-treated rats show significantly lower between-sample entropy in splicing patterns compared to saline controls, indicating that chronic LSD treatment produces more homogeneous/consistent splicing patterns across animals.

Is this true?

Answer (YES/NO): YES